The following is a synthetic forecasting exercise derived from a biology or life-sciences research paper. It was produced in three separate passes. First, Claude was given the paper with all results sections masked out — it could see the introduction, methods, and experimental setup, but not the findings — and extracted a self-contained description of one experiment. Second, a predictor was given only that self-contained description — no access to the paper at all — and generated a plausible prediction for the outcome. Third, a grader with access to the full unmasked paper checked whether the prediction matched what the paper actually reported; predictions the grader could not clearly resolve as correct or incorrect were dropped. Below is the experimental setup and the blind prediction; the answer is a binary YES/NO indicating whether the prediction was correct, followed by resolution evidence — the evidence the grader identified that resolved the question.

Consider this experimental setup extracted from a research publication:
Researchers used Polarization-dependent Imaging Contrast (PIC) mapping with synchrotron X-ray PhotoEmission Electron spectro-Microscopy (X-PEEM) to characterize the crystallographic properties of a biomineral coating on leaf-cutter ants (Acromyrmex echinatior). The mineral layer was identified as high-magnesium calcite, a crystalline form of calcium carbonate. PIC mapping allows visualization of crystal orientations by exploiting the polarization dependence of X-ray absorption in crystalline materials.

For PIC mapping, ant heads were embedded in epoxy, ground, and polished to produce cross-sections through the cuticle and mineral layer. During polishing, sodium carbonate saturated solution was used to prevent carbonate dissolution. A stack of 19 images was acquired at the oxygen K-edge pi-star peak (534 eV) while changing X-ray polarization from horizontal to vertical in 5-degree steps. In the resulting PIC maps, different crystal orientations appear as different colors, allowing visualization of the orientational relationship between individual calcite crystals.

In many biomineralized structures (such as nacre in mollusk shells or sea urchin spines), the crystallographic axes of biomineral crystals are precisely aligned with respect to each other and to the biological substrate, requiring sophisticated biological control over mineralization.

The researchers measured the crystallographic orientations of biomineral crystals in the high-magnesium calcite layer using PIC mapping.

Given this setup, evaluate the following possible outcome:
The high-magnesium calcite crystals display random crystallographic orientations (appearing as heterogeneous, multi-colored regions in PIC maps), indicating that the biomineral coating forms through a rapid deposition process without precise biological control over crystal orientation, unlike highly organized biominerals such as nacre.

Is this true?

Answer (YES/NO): YES